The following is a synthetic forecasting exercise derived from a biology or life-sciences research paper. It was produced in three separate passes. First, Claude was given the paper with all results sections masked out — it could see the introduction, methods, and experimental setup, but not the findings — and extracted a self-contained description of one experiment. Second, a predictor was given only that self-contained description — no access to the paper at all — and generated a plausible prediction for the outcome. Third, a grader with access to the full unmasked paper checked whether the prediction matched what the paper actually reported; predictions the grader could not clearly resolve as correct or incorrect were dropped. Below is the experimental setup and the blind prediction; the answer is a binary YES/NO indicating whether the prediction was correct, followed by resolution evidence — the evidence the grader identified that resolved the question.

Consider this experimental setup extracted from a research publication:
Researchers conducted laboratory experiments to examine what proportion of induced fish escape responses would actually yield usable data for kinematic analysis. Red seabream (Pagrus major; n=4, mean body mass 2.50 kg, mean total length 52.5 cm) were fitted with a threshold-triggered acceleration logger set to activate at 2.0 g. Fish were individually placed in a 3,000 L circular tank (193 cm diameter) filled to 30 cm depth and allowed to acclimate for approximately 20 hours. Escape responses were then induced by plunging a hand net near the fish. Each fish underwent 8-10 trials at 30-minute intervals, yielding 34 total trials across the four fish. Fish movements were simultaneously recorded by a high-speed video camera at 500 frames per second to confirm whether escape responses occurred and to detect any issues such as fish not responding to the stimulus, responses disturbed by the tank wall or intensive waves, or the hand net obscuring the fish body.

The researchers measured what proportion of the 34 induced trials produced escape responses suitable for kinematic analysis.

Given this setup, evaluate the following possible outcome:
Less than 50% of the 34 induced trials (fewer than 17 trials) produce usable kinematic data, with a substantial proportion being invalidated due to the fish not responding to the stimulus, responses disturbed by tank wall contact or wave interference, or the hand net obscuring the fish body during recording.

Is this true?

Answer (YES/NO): YES